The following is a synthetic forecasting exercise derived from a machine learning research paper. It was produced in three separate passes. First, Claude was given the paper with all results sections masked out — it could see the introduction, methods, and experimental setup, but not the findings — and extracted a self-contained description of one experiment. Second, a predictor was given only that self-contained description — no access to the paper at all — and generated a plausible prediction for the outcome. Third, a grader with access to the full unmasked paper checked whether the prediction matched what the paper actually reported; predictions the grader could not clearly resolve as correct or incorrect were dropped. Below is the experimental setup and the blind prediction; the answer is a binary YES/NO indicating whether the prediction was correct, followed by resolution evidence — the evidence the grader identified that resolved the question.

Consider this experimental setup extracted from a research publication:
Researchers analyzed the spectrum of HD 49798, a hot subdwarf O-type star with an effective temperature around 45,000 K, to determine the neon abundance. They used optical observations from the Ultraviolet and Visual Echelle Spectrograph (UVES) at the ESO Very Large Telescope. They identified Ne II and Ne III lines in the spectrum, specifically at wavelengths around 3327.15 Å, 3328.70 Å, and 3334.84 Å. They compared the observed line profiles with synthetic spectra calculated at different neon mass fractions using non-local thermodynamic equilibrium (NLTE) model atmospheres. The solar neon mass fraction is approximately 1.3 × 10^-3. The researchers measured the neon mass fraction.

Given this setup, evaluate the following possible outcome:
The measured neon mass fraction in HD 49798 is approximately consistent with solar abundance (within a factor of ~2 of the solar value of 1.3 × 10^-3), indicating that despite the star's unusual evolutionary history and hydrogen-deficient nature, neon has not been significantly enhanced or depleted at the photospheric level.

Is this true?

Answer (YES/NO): NO